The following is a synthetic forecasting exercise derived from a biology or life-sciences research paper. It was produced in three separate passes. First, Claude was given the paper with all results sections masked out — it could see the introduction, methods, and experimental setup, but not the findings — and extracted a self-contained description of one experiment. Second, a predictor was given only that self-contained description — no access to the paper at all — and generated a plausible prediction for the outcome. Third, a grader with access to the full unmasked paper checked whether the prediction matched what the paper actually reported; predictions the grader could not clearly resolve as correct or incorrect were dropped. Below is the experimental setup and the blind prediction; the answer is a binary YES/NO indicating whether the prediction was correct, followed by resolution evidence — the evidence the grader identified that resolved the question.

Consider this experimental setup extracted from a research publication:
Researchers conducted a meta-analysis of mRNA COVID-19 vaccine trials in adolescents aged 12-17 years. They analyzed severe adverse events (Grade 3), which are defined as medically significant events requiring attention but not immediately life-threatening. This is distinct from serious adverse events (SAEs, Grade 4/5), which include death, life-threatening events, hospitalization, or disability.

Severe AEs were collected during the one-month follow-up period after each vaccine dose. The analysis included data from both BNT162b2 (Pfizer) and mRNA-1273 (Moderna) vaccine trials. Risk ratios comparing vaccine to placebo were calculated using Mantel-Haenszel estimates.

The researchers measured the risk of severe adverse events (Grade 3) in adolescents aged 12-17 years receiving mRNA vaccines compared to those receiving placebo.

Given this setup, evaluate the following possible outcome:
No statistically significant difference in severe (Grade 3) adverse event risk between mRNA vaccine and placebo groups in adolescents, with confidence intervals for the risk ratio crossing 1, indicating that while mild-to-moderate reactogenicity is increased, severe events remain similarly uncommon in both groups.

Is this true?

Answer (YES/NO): NO